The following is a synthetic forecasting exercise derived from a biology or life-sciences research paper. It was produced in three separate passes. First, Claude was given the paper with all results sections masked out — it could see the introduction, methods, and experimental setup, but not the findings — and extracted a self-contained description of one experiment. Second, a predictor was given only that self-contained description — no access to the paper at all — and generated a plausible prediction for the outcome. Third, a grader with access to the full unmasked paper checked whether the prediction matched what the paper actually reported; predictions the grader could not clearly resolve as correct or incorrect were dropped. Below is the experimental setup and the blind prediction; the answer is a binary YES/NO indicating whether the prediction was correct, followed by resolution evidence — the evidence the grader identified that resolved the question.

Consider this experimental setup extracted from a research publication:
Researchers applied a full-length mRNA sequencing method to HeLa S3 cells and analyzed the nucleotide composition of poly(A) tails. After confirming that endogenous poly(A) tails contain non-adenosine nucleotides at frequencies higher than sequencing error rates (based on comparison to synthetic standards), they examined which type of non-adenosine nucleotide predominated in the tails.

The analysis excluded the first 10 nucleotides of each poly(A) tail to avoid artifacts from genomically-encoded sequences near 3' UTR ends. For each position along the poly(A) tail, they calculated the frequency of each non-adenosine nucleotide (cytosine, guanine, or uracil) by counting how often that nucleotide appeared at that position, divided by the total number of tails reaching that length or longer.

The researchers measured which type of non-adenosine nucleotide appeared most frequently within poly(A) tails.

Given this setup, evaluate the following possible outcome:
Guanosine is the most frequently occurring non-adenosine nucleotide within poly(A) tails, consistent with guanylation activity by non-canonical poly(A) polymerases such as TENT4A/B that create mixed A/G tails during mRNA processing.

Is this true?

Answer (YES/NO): NO